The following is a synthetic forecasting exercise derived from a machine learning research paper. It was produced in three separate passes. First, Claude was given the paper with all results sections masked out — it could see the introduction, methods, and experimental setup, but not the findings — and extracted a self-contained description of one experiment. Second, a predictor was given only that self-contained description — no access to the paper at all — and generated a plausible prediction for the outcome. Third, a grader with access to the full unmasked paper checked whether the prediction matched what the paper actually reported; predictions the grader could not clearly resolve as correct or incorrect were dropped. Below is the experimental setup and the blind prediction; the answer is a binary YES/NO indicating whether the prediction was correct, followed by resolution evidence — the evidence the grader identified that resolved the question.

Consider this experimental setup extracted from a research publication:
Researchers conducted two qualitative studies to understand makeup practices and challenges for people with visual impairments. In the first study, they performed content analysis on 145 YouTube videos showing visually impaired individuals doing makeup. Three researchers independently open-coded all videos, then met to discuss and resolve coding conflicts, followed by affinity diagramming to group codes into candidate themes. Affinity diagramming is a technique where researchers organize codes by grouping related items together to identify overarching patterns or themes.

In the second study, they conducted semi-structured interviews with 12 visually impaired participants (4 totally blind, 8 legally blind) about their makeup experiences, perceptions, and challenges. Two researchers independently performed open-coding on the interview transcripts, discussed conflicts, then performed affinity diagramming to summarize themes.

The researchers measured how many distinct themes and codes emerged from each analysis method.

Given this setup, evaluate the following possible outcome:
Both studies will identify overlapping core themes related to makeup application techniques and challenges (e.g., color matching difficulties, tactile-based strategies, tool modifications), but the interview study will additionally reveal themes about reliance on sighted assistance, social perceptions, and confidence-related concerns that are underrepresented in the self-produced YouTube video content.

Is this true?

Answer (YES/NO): NO